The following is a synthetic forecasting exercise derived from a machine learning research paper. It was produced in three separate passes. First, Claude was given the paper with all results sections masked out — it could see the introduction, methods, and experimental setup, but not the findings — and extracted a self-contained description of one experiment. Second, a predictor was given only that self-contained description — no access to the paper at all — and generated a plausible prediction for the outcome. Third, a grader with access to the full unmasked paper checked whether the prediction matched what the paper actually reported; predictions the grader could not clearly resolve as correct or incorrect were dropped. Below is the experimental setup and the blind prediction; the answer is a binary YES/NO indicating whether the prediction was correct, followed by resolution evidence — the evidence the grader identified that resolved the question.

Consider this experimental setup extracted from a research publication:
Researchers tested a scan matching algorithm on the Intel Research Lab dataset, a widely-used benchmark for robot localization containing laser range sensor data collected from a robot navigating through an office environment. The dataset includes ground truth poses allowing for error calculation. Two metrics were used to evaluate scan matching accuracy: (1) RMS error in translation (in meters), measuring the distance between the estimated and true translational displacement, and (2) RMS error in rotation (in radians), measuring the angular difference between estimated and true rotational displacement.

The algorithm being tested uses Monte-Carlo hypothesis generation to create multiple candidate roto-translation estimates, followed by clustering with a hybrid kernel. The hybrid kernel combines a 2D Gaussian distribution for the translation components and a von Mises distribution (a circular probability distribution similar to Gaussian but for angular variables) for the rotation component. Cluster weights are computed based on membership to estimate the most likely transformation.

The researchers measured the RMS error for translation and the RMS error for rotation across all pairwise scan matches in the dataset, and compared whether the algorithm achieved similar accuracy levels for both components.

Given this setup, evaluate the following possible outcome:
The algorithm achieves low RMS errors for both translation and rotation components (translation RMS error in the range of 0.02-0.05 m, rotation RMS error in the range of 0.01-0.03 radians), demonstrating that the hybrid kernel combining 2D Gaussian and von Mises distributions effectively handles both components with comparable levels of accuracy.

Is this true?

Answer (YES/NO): NO